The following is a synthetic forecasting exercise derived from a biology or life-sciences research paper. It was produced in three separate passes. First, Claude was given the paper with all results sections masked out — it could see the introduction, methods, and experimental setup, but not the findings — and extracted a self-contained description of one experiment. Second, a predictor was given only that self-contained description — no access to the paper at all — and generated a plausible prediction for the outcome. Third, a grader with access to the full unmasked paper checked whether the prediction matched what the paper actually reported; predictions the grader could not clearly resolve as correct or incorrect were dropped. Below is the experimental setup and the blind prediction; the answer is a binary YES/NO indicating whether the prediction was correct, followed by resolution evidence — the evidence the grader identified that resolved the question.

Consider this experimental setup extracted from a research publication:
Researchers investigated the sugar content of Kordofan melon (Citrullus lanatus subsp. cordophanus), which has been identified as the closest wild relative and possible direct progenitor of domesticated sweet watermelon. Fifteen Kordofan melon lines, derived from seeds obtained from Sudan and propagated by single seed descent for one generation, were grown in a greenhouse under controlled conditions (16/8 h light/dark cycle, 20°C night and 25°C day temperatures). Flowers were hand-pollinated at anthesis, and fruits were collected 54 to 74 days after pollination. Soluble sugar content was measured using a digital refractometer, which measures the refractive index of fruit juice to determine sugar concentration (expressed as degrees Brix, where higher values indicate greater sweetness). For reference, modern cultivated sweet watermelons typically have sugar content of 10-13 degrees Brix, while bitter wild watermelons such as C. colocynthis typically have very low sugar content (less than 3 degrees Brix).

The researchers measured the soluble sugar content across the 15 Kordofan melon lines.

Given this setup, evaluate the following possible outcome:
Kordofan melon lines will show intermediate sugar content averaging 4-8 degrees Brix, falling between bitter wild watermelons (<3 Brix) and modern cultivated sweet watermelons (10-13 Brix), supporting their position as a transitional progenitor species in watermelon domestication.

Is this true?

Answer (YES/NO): NO